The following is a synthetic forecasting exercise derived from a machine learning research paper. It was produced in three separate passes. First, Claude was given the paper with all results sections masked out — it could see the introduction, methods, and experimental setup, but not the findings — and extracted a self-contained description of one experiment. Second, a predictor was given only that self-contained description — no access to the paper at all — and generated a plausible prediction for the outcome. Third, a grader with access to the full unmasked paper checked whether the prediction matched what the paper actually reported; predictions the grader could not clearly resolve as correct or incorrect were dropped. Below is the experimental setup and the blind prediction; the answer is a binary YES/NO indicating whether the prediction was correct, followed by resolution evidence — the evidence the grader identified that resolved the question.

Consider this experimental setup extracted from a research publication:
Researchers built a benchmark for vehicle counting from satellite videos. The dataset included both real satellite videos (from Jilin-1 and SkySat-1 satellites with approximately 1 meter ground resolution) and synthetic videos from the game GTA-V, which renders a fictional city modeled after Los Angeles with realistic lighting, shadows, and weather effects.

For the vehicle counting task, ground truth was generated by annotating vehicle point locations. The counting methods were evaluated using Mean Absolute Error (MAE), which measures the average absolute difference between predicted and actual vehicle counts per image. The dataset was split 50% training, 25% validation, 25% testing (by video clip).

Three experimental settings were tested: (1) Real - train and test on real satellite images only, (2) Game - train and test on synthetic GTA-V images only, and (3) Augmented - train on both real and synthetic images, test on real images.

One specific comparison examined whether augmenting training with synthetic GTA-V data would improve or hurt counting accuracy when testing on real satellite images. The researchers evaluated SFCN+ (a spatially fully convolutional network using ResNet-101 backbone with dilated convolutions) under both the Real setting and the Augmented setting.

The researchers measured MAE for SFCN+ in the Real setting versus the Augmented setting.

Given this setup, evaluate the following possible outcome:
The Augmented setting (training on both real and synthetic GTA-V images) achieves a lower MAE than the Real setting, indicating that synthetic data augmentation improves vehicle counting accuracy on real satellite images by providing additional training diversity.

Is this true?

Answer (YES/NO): NO